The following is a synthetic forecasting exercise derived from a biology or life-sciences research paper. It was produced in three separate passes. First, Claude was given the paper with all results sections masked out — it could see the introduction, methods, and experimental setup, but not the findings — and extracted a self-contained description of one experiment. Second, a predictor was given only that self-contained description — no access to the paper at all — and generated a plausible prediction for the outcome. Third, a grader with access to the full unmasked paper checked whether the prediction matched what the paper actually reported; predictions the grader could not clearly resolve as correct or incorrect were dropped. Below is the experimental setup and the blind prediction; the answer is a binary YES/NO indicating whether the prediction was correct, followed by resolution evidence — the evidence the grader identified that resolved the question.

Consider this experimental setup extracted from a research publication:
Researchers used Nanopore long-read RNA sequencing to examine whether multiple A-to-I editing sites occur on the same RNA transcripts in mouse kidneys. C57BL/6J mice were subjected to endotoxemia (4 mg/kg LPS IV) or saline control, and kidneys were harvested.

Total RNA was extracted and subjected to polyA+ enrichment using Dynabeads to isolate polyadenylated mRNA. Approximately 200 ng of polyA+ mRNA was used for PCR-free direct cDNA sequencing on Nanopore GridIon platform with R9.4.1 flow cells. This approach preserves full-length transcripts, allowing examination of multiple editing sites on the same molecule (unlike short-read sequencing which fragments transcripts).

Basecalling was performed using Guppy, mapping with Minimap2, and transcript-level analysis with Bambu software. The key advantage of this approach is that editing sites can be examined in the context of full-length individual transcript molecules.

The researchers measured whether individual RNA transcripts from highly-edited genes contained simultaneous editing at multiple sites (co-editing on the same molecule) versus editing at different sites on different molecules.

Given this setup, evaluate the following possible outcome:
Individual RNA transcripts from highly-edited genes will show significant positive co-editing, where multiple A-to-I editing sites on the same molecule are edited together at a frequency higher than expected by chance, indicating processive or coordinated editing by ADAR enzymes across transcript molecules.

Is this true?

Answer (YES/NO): YES